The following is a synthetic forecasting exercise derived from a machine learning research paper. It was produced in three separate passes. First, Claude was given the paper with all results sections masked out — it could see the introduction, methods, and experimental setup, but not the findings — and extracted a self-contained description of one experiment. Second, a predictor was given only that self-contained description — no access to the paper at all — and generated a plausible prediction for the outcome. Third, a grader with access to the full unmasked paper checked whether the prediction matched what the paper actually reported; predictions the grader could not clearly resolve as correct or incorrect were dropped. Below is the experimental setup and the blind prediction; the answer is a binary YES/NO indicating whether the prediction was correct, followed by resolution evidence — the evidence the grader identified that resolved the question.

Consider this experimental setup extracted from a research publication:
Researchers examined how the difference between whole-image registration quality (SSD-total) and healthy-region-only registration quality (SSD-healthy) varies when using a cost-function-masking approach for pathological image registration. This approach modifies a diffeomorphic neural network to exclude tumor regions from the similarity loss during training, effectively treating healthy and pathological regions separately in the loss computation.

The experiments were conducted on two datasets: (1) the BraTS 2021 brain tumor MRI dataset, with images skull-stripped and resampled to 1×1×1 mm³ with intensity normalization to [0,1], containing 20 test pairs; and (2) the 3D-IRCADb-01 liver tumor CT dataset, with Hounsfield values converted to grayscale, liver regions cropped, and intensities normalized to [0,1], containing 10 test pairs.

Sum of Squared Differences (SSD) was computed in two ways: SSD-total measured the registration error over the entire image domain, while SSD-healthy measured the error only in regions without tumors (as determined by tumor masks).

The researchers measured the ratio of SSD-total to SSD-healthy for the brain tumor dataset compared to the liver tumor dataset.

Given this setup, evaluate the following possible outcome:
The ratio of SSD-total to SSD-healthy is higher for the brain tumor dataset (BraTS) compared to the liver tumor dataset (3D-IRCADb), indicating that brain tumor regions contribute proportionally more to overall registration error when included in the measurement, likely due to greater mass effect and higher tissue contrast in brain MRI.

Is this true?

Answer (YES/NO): NO